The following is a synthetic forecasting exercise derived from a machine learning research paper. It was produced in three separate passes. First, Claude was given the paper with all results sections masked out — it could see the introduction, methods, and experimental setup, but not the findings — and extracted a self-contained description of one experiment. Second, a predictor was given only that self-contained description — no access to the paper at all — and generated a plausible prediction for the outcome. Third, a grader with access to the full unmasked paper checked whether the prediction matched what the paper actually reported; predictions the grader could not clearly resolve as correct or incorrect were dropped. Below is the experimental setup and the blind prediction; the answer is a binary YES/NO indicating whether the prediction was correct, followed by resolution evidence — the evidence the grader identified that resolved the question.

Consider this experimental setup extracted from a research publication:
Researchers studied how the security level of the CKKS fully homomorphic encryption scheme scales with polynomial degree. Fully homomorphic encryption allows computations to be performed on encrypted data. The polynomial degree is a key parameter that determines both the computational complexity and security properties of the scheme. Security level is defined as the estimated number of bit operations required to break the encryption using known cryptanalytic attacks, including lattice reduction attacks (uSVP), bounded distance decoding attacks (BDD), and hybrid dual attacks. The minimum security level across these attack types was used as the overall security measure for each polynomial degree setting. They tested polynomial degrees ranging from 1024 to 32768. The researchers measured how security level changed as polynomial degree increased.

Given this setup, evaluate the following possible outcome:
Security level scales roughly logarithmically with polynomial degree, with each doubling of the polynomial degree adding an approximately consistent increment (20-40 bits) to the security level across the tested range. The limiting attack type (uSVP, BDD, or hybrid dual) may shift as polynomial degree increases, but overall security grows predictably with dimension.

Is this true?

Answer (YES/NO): NO